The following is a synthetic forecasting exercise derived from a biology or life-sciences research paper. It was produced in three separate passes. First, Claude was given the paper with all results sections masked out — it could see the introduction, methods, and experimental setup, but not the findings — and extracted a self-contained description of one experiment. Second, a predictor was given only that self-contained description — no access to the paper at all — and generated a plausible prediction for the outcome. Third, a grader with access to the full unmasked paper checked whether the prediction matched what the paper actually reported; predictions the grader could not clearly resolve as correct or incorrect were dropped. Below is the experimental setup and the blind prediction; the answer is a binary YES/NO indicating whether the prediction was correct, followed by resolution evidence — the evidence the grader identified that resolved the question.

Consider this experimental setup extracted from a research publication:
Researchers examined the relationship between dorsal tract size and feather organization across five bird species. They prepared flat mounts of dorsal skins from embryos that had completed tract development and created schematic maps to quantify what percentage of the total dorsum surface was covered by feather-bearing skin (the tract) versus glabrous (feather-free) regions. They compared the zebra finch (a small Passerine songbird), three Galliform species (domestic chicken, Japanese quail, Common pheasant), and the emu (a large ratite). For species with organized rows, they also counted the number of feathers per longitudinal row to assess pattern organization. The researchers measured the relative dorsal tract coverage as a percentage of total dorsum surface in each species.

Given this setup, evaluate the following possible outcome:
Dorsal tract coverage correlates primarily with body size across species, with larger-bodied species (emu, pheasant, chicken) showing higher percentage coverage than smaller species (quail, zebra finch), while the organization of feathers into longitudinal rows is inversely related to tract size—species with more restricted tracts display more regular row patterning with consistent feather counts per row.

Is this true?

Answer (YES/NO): NO